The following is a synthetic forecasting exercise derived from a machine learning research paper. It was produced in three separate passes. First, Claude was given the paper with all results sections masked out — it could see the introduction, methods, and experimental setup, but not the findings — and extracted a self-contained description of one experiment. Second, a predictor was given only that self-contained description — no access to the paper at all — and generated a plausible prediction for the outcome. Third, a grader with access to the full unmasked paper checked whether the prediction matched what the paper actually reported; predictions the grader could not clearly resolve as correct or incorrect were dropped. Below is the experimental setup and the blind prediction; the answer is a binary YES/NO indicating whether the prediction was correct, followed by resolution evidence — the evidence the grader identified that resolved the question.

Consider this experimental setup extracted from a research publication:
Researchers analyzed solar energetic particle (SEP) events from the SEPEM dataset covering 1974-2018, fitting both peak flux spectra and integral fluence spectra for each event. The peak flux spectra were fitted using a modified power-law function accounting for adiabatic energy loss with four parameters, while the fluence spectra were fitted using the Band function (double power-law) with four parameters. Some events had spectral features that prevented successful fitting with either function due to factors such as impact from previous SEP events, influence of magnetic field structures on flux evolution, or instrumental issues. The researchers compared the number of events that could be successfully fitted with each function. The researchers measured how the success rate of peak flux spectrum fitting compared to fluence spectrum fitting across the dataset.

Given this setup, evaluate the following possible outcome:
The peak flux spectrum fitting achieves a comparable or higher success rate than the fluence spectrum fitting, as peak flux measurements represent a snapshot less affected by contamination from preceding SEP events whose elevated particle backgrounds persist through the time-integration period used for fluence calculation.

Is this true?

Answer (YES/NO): NO